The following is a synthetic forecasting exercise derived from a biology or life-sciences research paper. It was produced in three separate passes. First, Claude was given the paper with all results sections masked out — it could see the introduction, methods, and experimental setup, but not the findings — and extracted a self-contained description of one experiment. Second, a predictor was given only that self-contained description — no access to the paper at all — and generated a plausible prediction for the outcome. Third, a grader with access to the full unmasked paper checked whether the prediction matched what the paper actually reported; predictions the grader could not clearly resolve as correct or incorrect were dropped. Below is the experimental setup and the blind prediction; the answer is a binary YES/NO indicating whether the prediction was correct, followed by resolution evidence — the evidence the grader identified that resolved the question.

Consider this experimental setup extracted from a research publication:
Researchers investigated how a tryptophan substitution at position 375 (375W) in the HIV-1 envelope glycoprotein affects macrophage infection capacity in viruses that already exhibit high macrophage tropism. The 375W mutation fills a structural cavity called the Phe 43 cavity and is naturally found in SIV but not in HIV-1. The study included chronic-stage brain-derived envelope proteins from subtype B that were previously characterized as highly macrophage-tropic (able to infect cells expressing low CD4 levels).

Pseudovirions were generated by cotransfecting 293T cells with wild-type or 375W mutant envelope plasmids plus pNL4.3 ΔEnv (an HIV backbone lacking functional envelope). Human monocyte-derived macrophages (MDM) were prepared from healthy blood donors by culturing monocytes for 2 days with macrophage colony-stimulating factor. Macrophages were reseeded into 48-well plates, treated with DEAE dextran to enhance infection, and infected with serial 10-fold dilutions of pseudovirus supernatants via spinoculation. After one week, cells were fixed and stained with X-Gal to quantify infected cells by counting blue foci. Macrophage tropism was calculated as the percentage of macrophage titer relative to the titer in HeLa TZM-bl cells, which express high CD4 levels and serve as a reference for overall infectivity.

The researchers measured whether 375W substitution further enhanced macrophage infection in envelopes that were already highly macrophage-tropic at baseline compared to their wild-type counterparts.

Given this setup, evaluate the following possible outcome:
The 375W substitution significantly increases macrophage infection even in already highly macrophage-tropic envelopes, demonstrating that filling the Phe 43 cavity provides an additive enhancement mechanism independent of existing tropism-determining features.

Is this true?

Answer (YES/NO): NO